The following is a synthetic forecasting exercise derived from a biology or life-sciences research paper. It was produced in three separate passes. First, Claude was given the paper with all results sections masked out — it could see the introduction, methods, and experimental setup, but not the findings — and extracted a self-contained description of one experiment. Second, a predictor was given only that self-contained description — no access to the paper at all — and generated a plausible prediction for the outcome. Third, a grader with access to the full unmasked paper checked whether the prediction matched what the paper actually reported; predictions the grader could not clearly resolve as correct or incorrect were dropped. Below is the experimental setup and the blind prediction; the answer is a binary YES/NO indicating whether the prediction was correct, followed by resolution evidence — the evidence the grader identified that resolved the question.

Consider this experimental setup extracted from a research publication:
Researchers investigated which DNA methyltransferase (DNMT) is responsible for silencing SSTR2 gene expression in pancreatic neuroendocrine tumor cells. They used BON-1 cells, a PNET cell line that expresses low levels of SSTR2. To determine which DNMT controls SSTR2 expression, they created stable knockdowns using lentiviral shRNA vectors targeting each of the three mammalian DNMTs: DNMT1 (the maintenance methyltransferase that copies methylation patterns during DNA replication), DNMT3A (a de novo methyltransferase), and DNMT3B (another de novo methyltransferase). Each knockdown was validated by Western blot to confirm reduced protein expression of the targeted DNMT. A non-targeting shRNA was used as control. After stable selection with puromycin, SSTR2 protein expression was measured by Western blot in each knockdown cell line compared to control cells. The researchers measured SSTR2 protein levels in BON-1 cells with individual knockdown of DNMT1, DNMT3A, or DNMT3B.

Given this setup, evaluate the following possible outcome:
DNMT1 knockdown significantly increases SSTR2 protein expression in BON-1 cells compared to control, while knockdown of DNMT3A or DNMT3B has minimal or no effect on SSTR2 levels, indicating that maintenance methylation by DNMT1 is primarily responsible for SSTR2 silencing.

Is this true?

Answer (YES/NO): NO